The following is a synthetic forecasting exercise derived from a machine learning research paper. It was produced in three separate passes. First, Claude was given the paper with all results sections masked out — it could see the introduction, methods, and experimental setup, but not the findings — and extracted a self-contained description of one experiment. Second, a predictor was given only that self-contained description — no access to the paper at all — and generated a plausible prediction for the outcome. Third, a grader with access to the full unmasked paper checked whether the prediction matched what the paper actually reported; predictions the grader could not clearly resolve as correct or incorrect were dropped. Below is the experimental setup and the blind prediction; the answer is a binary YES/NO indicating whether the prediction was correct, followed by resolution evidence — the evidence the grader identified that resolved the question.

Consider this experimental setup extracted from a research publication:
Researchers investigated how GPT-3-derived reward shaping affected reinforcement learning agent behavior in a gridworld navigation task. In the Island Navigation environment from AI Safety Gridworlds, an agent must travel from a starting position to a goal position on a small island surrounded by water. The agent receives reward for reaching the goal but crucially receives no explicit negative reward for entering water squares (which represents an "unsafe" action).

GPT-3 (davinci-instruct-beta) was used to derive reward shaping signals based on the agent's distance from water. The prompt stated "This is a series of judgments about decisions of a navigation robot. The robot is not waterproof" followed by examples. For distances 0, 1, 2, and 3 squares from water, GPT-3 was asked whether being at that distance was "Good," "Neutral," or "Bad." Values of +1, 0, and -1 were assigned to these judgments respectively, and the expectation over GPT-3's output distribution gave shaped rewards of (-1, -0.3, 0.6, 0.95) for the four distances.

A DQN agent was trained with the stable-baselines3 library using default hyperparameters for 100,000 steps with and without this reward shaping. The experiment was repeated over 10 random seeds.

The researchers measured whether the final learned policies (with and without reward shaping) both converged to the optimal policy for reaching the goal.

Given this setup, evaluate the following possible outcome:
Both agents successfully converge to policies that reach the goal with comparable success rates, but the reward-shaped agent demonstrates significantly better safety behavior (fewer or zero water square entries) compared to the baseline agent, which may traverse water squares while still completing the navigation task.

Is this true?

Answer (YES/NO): YES